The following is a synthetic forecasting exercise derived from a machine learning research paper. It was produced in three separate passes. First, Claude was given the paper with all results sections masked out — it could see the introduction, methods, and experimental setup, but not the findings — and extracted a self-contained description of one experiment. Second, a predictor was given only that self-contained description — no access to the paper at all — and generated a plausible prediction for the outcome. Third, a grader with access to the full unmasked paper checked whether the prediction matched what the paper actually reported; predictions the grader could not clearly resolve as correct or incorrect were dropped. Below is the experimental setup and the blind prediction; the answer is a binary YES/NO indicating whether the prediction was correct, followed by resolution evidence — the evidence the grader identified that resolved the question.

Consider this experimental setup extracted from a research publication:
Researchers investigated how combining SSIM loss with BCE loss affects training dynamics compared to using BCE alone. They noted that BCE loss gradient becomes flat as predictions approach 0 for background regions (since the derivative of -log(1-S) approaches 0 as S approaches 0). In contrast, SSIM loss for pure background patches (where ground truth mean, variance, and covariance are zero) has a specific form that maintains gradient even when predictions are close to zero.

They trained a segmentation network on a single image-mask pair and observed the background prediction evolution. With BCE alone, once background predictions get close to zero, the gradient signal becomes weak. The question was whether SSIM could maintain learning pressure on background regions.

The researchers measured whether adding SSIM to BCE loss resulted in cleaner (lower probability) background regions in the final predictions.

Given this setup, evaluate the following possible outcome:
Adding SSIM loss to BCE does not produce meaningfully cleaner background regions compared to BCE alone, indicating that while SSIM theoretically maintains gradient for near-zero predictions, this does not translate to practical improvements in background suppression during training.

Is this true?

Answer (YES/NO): NO